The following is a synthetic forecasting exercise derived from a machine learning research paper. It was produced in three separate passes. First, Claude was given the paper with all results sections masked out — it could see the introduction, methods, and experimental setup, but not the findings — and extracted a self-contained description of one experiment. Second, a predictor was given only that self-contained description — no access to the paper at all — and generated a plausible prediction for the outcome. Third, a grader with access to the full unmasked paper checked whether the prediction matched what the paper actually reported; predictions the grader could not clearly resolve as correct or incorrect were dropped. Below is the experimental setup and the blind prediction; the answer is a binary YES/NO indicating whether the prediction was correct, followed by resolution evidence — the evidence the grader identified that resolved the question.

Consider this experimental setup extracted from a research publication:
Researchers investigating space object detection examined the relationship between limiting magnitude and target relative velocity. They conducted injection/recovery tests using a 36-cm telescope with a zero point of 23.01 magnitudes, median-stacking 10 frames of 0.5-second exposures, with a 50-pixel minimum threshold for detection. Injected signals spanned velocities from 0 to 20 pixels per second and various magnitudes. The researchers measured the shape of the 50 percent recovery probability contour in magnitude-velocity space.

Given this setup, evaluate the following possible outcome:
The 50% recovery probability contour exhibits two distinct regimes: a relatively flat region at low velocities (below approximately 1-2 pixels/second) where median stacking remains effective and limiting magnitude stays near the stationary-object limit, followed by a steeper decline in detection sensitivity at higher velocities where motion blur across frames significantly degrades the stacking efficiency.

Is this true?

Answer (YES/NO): NO